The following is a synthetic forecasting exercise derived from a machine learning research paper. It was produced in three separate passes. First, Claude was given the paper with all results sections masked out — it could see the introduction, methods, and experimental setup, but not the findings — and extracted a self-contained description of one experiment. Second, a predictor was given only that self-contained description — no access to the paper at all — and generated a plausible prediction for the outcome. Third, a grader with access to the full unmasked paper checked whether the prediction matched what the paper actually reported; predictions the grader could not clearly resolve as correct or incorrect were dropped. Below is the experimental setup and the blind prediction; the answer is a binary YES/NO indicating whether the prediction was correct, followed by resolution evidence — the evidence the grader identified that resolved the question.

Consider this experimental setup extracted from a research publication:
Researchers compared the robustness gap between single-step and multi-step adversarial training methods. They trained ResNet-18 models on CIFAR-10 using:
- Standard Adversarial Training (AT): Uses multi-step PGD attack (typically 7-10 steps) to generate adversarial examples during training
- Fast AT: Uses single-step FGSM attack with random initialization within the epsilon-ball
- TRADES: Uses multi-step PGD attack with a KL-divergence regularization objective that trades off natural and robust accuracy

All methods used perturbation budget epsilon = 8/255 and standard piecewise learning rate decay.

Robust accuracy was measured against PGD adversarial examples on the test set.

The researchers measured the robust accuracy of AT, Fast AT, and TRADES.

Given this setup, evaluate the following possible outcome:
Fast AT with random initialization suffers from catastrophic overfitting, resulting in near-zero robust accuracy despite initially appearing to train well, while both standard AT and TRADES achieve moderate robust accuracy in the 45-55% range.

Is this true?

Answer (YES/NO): NO